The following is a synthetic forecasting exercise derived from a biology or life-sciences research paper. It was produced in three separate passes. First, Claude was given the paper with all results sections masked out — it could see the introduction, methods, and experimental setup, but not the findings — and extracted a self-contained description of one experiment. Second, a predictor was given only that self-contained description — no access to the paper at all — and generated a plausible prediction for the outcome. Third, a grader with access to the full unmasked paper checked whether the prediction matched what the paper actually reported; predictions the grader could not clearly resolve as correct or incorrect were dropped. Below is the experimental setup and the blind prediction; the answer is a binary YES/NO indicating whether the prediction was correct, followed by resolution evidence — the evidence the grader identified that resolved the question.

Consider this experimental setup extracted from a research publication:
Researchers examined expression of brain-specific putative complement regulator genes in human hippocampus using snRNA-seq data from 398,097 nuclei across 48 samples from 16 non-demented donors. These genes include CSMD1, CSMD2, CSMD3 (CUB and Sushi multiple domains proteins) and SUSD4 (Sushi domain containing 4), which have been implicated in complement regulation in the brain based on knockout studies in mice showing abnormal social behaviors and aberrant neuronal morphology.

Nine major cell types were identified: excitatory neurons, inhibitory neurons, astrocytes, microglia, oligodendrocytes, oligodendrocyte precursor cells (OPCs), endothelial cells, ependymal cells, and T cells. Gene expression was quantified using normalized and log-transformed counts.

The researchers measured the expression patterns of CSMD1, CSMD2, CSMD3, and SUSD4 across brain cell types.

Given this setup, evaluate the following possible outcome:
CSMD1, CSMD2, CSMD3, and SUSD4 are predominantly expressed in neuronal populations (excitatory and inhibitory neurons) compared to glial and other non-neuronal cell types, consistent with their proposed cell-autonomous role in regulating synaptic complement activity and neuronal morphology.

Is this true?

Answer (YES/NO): NO